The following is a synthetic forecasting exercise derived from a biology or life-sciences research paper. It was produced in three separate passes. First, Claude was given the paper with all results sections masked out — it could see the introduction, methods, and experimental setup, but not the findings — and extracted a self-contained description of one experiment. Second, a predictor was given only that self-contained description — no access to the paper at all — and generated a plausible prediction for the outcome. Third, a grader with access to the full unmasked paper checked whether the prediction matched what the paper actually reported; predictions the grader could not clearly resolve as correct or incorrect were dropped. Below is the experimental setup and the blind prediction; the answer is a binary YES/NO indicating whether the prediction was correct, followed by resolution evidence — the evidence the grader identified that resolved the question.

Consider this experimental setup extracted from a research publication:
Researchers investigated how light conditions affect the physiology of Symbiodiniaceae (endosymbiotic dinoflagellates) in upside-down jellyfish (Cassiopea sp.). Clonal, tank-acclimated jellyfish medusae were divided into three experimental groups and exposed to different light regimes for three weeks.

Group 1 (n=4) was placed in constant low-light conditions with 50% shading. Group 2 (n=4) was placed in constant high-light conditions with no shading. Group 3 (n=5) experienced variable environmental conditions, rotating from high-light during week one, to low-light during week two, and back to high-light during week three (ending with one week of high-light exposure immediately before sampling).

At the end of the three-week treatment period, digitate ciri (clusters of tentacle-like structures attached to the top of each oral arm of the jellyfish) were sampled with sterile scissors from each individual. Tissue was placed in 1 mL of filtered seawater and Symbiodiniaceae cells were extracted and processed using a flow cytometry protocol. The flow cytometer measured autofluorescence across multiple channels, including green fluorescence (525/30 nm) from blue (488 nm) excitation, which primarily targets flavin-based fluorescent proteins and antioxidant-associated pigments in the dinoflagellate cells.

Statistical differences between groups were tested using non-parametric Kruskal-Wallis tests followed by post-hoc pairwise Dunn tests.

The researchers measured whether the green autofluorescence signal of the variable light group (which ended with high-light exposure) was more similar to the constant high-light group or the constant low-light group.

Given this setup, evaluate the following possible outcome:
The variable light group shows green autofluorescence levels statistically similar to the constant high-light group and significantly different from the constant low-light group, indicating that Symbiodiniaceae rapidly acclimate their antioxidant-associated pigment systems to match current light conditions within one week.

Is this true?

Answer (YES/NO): NO